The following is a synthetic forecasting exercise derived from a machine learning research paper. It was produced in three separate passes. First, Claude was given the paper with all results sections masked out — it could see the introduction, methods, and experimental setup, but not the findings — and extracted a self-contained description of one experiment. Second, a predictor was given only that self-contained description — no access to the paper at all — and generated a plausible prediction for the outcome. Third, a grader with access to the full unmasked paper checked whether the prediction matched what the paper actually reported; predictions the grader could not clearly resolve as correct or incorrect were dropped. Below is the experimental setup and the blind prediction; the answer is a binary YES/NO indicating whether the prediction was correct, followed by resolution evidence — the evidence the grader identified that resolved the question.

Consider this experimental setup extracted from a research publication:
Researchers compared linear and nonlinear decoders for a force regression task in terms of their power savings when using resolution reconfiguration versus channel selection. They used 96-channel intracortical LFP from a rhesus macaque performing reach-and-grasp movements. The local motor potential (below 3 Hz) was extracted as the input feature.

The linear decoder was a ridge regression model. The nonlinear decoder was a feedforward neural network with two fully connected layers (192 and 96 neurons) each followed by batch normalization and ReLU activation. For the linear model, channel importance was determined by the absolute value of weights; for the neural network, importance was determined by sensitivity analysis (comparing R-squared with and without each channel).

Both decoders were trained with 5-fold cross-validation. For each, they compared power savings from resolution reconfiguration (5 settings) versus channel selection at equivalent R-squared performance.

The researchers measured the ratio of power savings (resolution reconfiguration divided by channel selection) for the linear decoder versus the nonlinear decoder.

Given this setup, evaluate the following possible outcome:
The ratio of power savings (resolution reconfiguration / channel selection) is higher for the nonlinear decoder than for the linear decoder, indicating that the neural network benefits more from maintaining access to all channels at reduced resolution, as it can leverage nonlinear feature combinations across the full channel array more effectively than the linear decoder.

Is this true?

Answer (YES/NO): YES